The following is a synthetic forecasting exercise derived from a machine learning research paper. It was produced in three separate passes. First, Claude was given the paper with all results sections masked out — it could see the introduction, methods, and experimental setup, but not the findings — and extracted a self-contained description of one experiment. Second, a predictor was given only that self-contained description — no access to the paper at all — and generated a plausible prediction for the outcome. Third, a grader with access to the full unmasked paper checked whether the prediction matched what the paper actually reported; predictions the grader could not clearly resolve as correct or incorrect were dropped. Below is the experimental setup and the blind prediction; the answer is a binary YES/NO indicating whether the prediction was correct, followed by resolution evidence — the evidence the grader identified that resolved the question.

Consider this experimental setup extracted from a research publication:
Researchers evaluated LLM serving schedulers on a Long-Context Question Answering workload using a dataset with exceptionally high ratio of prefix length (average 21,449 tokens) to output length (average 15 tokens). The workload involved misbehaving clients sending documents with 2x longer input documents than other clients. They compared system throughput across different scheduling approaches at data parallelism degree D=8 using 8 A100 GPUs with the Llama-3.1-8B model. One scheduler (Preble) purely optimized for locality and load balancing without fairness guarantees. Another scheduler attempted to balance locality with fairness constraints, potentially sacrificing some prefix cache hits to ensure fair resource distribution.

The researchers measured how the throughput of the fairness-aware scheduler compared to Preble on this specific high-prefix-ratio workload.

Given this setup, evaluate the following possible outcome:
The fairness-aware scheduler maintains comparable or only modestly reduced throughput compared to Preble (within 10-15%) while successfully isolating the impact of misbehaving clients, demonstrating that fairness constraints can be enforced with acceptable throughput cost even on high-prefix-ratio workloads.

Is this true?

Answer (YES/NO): NO